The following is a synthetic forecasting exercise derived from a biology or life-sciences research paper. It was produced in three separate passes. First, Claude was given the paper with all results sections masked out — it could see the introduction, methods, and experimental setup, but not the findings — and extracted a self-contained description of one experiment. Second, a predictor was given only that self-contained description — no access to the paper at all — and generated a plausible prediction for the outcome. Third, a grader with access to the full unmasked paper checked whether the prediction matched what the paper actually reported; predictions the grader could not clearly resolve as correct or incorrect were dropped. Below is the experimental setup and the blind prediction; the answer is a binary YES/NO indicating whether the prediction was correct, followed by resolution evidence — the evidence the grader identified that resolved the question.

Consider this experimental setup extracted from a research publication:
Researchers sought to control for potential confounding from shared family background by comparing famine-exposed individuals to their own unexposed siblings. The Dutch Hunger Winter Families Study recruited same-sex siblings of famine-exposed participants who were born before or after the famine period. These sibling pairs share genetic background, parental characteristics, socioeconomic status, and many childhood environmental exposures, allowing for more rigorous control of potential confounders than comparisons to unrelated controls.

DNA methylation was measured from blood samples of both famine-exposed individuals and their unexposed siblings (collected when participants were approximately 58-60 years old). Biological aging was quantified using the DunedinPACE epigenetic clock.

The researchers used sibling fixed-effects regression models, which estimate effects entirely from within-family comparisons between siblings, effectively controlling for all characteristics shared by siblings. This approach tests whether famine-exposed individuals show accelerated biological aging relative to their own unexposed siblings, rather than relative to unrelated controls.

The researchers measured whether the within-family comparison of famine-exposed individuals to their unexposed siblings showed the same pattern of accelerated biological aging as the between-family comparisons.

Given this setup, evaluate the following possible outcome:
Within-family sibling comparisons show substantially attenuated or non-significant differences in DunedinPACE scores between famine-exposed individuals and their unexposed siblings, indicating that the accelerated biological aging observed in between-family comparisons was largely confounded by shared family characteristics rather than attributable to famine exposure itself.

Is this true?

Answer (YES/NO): NO